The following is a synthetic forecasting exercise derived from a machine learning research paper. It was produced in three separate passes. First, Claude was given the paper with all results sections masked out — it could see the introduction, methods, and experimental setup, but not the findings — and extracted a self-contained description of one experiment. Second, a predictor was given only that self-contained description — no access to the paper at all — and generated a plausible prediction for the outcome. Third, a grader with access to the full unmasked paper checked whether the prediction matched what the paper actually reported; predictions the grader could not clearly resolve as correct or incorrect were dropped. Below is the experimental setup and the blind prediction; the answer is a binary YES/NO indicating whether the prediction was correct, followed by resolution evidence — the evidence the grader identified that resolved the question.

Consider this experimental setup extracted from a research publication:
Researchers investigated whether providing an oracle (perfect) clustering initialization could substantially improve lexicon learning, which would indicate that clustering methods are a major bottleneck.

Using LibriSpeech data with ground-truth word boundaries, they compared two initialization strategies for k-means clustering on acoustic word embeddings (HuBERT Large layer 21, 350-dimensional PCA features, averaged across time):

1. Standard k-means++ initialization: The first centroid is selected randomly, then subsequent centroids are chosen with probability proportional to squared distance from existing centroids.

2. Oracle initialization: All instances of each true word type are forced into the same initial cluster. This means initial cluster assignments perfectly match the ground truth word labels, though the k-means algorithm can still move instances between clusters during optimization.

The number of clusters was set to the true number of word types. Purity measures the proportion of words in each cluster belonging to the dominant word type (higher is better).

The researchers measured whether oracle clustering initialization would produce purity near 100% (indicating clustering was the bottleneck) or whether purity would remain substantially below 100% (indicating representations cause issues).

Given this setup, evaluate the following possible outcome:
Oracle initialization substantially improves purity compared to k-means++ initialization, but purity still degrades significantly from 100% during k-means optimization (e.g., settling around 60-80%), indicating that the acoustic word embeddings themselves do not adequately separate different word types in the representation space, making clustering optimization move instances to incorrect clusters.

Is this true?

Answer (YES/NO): NO